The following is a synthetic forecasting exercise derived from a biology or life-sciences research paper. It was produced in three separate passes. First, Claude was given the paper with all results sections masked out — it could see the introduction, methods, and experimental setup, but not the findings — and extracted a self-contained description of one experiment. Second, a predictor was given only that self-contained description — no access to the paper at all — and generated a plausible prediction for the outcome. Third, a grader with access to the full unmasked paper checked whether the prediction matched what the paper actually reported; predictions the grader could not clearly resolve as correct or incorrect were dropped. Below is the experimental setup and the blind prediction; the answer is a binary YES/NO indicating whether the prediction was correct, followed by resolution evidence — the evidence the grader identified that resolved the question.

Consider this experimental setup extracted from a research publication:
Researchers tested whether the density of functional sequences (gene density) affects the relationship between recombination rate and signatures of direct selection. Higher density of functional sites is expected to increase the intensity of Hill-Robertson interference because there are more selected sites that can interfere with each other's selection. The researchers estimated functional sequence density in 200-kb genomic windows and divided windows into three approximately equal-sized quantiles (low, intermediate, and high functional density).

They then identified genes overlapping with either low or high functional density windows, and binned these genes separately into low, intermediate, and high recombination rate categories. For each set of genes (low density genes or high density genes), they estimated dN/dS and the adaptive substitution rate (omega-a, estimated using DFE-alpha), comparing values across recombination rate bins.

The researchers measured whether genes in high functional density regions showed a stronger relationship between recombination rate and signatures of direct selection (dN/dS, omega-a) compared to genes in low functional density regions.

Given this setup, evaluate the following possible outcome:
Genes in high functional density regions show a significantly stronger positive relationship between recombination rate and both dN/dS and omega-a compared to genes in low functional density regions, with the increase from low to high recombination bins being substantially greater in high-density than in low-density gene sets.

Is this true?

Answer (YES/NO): NO